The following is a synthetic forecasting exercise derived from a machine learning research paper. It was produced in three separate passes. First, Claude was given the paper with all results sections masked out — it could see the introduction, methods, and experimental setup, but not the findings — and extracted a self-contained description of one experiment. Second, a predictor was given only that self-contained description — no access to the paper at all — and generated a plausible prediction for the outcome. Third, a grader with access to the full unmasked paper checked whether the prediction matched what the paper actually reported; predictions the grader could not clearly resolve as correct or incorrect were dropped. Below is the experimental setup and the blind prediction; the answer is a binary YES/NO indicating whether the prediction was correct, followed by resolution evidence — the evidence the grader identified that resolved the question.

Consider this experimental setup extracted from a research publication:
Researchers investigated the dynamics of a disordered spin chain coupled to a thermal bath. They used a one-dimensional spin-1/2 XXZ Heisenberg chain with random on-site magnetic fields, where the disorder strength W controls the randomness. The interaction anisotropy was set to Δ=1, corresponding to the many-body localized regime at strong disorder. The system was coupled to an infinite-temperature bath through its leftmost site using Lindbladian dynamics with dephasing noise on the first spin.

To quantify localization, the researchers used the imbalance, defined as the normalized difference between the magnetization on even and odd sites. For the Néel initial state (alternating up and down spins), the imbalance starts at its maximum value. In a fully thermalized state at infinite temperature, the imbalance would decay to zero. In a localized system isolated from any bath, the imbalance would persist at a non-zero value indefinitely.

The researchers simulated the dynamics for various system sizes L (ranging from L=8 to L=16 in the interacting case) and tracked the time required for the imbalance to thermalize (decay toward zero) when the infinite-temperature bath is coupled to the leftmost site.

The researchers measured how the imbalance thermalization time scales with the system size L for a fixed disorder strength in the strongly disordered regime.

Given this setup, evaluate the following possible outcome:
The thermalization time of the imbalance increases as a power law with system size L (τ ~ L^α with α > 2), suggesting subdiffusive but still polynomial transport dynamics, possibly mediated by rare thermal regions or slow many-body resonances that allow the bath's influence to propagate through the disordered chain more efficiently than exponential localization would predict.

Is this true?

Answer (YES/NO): NO